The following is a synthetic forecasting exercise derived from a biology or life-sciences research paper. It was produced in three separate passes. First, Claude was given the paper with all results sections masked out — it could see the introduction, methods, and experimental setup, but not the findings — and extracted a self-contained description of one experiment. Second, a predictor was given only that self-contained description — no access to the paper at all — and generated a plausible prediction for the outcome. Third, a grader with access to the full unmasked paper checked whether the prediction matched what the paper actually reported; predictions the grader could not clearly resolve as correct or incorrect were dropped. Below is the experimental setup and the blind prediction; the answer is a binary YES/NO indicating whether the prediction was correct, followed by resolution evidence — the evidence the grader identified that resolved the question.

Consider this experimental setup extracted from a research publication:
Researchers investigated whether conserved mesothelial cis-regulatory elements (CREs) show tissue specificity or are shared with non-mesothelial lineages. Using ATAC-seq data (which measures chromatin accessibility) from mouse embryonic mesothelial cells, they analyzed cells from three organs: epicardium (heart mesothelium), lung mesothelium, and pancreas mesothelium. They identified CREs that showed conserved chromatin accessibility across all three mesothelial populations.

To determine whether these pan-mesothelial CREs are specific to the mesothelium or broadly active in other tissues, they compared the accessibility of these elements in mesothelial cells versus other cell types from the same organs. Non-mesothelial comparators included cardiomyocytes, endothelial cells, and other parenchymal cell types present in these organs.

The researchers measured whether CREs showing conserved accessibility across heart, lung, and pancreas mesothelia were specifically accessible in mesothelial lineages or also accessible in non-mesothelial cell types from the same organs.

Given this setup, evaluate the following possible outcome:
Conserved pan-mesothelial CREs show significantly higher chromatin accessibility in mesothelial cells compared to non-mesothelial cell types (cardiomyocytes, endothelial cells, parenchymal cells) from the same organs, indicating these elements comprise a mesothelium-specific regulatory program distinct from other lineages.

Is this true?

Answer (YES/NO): YES